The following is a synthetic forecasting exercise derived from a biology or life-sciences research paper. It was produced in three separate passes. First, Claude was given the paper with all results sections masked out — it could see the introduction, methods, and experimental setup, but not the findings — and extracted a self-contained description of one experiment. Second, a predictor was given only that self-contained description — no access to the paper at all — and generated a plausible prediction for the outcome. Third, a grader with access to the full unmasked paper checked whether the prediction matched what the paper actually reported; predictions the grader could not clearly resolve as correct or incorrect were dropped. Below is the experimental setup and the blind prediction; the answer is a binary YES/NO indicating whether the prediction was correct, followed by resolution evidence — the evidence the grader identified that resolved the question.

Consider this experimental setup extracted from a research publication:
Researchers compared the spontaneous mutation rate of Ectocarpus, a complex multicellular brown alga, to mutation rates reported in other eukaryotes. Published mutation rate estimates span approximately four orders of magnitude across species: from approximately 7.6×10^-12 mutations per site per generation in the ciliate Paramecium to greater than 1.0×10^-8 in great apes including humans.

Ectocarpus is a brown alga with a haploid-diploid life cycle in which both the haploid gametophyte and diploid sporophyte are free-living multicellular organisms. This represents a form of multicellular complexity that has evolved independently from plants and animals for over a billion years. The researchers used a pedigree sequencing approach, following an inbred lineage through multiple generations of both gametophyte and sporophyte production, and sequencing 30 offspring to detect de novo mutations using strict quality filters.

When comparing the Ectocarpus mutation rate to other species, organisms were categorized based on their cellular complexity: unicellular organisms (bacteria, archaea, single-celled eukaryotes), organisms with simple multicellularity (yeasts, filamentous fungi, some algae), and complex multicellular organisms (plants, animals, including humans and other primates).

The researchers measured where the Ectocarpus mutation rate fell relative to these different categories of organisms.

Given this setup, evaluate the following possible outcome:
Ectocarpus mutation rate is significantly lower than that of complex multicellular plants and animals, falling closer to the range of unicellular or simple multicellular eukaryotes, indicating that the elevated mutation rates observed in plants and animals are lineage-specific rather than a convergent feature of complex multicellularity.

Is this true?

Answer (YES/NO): YES